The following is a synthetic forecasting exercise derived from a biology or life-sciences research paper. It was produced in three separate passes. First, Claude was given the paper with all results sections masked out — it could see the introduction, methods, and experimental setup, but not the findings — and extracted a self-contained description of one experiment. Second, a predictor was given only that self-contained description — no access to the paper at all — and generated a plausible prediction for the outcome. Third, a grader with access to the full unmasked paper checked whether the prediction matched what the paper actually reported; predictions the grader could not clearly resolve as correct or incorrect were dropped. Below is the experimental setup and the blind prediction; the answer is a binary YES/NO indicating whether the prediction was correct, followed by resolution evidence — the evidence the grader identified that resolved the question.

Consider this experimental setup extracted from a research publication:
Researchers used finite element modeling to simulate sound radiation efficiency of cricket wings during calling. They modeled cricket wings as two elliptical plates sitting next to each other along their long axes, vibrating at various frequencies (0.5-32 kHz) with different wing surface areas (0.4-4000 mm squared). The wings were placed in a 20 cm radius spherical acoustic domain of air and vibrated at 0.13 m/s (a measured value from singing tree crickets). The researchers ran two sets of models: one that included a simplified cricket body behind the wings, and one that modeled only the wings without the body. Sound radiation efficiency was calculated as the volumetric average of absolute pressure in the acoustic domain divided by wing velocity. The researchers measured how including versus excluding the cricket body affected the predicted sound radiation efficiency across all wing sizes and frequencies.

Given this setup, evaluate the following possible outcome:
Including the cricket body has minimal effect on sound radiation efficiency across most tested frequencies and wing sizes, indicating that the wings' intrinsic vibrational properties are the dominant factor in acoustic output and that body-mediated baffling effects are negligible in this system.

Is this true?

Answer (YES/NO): YES